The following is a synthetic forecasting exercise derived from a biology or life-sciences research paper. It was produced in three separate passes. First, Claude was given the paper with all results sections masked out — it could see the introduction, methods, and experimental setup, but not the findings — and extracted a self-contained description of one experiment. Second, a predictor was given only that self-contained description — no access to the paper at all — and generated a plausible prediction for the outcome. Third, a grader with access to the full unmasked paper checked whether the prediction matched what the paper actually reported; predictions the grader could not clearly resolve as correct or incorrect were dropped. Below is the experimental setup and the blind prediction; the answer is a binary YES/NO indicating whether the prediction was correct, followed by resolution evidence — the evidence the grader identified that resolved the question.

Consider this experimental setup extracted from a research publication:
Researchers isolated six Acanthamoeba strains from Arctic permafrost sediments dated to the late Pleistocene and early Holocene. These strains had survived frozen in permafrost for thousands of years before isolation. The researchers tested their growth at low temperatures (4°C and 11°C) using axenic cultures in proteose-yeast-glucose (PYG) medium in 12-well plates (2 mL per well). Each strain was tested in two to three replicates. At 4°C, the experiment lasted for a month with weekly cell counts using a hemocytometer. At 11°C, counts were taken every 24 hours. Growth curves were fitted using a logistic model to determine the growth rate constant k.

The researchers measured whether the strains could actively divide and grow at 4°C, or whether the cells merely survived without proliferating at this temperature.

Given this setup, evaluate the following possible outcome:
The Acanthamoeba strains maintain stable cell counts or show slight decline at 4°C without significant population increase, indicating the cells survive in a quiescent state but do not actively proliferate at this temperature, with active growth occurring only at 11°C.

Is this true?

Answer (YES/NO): YES